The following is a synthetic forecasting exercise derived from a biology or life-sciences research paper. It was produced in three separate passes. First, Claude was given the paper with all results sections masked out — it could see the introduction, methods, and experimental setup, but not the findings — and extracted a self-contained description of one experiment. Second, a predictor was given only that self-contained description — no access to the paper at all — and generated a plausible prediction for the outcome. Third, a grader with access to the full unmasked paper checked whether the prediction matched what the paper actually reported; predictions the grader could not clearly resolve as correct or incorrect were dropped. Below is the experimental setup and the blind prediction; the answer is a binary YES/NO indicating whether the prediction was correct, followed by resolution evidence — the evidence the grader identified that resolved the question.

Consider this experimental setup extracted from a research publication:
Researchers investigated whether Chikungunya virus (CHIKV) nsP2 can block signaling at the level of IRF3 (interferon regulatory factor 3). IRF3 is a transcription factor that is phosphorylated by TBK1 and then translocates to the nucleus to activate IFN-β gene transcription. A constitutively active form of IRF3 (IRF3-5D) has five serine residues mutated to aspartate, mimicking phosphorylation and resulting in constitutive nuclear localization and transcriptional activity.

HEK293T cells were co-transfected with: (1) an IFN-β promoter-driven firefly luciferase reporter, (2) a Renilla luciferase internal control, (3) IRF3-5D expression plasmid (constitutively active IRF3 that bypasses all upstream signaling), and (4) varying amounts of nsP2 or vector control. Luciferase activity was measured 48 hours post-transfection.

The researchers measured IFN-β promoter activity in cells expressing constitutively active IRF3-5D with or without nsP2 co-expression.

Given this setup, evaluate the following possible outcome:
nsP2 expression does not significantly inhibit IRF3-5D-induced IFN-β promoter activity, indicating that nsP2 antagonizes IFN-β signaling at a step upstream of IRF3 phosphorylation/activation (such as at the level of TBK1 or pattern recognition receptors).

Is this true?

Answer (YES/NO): NO